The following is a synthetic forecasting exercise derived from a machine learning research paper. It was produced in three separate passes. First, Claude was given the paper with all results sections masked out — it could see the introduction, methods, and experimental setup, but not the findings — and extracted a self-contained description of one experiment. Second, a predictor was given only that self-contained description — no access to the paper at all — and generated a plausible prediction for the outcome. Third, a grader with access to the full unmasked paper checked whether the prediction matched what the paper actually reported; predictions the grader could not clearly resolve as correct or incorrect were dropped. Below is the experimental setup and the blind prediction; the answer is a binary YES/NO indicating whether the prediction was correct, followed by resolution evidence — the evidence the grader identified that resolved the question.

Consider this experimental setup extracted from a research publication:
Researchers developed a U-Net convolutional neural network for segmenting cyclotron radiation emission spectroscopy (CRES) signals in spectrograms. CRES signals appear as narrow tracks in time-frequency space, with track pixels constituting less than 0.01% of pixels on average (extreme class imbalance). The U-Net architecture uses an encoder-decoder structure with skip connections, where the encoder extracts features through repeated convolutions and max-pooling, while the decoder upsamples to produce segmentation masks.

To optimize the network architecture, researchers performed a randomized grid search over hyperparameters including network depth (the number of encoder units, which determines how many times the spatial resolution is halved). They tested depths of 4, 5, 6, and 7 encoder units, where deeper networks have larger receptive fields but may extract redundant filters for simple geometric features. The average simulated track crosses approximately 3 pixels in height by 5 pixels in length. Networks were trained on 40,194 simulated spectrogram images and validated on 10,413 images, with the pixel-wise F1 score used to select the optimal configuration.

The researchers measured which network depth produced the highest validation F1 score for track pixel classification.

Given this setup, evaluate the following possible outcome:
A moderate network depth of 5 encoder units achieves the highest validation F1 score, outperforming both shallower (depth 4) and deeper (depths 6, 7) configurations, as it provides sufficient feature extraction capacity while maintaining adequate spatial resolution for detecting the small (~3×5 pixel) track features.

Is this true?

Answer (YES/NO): NO